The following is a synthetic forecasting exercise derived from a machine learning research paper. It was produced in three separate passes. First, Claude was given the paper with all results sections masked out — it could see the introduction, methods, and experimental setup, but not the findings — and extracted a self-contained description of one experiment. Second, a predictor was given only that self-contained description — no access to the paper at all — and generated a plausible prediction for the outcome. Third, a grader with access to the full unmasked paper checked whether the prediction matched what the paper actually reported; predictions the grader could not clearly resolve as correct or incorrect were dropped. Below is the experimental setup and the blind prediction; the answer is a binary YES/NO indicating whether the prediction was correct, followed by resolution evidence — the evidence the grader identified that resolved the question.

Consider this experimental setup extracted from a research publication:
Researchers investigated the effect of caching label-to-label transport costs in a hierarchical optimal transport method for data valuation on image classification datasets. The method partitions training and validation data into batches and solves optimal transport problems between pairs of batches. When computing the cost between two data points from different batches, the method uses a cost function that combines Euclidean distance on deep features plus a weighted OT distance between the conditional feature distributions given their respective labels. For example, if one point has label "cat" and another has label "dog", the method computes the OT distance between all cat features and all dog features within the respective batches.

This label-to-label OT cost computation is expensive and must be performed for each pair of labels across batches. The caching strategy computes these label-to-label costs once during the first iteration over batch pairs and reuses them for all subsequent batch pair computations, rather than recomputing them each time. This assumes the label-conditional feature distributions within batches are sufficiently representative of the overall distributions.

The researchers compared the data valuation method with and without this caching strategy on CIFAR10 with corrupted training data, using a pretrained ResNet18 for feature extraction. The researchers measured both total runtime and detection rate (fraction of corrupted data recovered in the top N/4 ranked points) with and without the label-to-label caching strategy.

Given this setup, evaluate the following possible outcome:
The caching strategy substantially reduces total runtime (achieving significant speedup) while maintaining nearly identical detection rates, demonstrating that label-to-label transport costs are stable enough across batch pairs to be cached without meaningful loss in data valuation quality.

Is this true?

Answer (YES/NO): YES